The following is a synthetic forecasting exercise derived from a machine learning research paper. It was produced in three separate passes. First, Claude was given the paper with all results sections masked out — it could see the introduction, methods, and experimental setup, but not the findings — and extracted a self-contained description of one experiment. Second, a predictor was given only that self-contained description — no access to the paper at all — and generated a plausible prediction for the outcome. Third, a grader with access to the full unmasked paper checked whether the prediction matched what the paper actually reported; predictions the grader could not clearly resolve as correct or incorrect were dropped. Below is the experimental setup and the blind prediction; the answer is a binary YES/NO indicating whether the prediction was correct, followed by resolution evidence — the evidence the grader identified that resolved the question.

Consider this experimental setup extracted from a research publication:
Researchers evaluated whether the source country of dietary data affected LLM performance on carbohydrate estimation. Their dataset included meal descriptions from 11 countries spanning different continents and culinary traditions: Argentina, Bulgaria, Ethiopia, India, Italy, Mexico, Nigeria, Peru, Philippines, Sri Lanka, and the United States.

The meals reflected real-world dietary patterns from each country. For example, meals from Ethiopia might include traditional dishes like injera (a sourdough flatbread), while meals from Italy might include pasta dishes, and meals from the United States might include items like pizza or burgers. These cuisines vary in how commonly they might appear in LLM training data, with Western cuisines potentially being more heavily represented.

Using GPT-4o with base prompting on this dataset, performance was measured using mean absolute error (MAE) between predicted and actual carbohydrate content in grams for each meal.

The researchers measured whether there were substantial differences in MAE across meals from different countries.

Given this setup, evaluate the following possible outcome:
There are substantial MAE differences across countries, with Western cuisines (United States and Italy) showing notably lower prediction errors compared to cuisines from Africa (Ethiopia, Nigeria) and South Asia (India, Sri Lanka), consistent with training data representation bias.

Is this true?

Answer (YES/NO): NO